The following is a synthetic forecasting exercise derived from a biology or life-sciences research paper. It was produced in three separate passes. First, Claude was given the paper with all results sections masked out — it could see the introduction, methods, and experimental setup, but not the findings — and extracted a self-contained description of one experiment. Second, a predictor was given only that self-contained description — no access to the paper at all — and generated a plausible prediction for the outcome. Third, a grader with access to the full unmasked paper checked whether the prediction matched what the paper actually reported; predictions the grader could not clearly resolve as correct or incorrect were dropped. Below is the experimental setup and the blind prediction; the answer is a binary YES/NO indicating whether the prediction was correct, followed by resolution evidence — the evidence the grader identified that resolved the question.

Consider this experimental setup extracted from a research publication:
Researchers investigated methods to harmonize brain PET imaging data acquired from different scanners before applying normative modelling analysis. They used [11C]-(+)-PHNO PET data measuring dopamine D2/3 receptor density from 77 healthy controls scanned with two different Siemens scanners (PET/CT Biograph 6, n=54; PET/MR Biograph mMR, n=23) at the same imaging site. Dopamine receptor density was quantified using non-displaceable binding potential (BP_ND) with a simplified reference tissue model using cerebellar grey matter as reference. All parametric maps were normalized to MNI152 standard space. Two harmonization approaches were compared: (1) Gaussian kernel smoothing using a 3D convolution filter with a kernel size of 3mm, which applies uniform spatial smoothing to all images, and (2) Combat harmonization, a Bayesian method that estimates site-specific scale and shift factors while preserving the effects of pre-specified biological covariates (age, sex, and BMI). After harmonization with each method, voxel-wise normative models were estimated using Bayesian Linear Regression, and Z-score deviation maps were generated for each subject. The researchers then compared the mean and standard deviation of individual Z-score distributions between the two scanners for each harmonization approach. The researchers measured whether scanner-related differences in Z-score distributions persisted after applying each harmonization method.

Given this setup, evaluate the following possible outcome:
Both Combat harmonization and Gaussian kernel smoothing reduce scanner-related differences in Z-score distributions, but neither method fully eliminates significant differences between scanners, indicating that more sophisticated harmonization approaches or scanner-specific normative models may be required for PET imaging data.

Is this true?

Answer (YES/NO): YES